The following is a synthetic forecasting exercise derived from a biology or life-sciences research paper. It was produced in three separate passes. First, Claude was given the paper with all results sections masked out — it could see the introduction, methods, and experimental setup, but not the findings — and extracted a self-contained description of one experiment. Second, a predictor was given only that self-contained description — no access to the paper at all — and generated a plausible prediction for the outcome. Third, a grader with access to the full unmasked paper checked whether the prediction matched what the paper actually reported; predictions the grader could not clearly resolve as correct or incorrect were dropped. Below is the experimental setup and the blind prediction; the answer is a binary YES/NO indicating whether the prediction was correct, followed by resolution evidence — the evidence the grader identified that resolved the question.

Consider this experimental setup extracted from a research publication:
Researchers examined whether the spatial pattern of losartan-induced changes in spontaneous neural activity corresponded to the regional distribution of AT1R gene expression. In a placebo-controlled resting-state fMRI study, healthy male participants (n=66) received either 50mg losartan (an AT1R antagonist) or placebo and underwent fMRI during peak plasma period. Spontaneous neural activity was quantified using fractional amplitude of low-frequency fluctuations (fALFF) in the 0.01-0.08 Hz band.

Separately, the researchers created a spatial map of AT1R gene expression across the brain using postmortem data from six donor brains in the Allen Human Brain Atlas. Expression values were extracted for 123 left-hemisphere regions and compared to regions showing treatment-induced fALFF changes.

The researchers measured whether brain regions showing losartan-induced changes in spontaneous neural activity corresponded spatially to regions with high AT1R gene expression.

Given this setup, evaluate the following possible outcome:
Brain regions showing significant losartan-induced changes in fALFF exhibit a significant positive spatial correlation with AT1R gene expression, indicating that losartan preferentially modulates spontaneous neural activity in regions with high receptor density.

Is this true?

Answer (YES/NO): NO